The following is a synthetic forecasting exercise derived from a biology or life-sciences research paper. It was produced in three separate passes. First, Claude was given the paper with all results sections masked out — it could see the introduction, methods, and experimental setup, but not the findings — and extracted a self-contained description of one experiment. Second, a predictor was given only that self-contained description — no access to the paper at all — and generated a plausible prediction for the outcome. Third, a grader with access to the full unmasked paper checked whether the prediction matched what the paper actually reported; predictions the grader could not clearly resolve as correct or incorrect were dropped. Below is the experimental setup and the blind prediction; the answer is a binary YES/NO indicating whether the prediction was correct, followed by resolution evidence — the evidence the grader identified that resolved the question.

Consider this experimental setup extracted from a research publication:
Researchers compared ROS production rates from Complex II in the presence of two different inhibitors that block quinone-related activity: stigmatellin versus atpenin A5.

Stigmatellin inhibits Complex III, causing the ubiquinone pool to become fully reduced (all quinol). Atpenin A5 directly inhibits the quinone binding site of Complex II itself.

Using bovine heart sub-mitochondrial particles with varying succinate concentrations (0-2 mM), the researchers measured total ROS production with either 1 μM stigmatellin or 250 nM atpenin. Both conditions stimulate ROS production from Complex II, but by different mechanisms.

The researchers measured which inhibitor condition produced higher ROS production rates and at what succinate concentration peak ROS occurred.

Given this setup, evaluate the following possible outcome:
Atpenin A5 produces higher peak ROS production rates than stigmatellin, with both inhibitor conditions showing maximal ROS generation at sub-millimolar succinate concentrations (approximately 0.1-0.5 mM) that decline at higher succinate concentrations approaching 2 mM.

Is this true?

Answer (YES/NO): NO